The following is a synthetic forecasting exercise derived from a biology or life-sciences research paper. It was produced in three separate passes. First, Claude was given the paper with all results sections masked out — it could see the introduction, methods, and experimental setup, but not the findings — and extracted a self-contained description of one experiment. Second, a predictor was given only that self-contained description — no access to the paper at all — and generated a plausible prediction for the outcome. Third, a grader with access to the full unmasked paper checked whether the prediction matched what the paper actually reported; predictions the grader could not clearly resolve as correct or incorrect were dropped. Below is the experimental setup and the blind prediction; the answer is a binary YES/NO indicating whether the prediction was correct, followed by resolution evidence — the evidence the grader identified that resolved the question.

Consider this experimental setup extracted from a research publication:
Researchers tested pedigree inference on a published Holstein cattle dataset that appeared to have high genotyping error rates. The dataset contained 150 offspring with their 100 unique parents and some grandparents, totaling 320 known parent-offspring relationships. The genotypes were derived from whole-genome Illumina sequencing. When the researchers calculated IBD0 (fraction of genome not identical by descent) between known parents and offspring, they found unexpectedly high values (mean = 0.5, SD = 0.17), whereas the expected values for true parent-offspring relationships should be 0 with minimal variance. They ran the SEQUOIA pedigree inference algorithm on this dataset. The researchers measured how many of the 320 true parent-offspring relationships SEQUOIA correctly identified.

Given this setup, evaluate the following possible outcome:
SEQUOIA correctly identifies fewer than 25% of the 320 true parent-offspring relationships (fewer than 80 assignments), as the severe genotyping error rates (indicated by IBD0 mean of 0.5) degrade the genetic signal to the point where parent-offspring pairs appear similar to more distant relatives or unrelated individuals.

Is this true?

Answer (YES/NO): YES